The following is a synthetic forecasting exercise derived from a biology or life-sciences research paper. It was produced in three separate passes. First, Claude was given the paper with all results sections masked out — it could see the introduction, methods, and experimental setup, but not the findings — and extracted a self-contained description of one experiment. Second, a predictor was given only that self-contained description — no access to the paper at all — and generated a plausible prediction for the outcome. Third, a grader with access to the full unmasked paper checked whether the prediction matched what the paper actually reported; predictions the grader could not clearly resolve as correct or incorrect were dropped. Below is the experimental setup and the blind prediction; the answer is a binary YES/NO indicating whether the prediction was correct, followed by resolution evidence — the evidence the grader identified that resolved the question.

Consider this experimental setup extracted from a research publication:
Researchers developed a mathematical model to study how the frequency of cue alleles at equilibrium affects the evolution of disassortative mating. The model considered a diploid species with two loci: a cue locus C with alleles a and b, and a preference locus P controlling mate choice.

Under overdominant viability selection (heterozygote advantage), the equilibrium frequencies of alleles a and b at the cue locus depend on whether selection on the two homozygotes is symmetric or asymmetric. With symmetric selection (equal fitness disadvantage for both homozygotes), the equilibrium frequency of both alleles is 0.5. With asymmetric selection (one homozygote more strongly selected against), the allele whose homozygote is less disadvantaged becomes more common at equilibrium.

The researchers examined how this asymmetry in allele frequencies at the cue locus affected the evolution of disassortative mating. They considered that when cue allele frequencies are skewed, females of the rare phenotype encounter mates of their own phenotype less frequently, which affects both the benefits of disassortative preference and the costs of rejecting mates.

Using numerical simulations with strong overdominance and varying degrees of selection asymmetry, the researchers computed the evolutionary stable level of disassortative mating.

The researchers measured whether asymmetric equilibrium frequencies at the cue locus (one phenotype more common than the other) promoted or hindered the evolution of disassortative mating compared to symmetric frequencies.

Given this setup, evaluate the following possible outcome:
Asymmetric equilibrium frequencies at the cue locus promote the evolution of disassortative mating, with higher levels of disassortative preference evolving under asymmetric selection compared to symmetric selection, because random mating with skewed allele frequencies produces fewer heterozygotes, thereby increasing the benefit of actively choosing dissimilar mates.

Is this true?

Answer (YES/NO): YES